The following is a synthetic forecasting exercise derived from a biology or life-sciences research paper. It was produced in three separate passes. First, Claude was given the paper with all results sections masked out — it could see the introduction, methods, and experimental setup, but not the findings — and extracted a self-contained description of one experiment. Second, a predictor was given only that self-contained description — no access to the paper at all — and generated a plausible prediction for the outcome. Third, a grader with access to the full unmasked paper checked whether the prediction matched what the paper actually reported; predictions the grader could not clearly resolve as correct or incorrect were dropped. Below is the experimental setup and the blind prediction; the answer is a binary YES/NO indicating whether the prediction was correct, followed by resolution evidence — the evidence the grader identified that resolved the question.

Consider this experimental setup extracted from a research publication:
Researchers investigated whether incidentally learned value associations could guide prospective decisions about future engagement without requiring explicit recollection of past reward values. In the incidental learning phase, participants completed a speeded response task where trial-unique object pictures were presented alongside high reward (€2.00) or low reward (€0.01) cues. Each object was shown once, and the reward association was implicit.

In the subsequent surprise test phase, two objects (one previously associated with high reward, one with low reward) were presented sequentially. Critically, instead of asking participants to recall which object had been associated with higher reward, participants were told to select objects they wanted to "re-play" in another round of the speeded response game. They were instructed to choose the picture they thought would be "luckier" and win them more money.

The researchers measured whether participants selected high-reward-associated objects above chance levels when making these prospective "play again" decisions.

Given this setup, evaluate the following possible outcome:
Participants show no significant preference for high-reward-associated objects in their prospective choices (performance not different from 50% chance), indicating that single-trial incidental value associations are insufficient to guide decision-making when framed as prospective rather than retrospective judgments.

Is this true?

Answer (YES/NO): NO